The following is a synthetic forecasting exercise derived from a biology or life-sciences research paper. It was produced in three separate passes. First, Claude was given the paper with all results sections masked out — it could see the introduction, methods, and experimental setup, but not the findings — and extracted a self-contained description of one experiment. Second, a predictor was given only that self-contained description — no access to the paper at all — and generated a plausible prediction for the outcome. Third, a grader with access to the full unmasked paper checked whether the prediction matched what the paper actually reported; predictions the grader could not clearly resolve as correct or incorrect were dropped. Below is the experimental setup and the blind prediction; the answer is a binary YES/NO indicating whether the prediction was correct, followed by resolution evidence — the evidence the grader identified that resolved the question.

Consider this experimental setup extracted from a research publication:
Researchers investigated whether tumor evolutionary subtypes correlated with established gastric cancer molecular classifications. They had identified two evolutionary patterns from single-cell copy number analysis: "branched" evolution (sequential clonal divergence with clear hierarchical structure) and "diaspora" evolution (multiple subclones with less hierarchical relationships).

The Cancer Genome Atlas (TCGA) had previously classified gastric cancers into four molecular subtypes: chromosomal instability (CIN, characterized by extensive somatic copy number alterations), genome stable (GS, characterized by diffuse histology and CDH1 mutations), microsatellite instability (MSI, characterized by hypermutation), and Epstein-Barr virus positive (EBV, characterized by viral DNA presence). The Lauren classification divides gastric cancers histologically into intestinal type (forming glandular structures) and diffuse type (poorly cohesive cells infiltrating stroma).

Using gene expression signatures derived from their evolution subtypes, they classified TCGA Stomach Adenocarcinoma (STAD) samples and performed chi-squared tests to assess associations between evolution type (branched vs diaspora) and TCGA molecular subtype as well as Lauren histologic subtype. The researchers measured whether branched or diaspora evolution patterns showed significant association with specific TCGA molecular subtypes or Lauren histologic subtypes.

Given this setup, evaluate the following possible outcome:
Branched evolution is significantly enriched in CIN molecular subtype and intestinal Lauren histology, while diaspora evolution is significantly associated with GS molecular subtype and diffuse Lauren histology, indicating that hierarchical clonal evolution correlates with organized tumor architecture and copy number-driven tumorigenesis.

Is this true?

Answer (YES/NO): NO